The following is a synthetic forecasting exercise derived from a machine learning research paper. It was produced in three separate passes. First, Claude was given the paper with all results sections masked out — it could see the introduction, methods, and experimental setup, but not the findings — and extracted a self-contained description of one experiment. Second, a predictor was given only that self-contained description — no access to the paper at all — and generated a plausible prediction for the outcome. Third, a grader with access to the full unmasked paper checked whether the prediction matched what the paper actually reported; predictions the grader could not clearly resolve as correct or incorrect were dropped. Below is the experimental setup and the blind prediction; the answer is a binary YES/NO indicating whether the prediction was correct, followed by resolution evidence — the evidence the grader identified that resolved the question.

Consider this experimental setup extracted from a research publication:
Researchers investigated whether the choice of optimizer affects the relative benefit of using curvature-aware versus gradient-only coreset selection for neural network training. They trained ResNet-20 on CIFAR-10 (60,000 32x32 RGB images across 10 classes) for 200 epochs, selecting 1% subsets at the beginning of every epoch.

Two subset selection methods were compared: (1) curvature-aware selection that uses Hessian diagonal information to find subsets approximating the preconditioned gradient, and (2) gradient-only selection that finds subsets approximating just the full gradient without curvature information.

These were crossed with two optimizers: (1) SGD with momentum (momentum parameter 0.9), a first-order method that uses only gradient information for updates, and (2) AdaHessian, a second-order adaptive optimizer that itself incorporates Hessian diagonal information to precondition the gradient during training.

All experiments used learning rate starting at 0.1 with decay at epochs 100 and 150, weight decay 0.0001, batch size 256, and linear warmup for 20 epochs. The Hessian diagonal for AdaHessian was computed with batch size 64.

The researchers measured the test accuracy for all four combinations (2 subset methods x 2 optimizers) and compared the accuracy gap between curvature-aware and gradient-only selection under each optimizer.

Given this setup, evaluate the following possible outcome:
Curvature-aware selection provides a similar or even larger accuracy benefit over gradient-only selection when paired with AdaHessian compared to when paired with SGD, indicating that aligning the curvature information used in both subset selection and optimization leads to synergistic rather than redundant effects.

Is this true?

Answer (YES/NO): NO